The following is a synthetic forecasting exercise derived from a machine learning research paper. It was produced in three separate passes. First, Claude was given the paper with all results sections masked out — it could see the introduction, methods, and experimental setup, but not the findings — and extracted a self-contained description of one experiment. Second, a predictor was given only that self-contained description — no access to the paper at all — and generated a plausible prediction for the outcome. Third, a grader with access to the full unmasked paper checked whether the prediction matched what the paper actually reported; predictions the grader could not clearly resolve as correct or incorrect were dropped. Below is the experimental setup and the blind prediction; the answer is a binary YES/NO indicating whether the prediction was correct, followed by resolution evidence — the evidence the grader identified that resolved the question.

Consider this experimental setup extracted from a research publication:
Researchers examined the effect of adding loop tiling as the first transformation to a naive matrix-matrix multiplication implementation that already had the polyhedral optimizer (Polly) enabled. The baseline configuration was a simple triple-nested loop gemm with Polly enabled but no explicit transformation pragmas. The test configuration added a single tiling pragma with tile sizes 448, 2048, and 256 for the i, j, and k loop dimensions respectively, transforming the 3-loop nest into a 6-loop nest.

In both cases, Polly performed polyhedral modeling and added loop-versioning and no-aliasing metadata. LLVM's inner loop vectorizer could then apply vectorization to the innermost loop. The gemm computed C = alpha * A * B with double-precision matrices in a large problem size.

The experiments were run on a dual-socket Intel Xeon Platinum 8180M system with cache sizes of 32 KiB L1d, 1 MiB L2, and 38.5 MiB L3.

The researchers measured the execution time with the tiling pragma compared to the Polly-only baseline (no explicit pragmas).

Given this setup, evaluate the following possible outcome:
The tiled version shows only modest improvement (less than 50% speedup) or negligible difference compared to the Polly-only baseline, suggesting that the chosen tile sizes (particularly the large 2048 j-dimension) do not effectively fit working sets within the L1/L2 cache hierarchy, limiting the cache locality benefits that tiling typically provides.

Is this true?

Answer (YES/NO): YES